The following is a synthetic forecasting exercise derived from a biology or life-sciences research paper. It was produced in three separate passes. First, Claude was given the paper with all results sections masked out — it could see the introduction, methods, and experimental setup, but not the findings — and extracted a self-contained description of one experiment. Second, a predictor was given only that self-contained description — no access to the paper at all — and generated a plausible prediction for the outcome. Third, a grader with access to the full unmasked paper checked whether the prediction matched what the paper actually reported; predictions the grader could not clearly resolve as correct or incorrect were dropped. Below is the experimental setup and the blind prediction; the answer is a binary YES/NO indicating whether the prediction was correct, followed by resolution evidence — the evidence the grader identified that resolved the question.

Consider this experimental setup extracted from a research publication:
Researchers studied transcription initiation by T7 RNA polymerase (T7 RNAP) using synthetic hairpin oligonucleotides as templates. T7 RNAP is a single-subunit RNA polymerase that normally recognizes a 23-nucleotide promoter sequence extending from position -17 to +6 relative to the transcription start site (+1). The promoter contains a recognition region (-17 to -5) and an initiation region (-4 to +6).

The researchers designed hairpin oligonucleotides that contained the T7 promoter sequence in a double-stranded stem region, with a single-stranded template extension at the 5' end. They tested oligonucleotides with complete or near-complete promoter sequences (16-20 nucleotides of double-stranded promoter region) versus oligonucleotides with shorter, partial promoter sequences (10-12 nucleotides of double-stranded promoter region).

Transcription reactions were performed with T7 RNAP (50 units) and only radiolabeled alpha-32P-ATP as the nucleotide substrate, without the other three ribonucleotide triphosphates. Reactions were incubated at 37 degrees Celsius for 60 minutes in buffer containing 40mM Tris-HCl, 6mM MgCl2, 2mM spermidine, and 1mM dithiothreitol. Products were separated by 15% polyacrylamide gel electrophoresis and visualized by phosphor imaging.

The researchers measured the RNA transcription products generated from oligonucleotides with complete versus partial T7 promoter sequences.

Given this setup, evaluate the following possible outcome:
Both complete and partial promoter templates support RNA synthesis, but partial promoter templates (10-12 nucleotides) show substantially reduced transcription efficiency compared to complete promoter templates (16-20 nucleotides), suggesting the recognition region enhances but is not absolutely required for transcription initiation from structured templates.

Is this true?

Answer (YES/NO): NO